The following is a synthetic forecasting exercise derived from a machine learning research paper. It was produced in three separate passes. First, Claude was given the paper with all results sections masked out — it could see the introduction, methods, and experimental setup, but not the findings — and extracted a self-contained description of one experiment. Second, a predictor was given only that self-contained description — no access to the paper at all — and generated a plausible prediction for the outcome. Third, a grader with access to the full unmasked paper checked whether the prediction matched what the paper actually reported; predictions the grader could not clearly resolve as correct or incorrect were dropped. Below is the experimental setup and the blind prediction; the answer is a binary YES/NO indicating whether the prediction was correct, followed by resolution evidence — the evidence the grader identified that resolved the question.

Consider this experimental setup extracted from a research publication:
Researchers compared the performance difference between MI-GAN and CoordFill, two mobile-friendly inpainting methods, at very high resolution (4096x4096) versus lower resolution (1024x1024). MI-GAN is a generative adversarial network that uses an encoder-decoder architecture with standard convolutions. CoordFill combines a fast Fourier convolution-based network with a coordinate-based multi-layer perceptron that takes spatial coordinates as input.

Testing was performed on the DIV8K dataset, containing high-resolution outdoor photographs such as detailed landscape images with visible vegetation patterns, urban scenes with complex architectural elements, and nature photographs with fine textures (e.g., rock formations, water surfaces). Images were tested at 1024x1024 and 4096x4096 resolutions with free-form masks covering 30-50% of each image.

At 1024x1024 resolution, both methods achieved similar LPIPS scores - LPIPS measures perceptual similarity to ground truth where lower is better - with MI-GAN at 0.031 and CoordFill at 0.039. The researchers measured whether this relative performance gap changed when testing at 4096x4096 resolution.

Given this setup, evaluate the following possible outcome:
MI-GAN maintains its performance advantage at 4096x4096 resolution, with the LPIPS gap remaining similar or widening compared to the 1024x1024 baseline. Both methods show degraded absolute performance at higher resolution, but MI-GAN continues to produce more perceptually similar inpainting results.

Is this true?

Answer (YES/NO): NO